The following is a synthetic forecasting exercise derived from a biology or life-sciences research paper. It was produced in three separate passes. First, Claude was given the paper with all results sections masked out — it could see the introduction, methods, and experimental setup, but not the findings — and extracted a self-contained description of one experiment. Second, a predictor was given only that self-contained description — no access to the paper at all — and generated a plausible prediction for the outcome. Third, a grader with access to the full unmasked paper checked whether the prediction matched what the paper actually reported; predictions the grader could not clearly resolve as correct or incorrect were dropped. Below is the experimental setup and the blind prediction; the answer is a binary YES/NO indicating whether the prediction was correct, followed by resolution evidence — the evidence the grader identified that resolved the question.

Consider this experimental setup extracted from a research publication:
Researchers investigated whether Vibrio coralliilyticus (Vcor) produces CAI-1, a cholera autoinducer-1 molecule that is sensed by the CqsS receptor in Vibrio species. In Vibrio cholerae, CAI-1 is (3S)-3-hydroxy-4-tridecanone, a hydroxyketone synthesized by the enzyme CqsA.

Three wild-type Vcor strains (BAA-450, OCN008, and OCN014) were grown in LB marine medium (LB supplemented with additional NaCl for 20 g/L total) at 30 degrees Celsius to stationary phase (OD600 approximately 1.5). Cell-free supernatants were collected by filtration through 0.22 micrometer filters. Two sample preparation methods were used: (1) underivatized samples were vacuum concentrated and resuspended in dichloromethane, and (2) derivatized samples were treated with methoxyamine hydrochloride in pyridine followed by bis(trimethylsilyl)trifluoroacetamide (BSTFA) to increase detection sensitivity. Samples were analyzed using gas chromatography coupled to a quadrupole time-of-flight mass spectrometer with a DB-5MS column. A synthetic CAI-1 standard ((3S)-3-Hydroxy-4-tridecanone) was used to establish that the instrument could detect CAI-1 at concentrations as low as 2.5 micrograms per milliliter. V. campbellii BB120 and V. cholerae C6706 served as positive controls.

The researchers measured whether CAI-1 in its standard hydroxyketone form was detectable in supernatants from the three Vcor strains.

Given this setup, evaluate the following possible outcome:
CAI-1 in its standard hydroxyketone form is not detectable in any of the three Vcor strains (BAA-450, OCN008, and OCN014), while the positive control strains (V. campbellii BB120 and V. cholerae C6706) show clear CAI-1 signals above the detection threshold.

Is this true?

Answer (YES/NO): NO